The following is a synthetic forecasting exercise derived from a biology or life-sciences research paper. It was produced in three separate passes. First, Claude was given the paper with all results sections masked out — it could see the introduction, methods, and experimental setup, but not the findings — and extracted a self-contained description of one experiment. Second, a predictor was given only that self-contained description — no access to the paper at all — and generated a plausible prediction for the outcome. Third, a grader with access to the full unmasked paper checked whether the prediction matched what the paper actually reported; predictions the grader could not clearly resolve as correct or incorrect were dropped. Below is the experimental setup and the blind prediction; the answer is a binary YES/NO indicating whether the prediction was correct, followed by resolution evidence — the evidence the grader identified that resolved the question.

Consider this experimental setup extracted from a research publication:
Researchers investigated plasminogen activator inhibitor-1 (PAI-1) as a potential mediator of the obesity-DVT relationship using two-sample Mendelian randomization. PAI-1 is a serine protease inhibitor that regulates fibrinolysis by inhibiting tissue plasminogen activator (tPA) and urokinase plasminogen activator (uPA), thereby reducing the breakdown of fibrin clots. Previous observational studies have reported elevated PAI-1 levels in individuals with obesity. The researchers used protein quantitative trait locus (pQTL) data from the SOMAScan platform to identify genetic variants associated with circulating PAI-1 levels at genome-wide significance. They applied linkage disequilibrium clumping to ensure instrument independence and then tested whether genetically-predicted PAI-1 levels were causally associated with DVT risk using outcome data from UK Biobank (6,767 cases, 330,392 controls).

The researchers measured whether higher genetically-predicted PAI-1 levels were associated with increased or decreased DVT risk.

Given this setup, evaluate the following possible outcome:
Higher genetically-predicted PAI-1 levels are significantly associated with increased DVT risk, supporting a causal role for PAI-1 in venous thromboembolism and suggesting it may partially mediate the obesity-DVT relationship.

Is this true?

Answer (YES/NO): YES